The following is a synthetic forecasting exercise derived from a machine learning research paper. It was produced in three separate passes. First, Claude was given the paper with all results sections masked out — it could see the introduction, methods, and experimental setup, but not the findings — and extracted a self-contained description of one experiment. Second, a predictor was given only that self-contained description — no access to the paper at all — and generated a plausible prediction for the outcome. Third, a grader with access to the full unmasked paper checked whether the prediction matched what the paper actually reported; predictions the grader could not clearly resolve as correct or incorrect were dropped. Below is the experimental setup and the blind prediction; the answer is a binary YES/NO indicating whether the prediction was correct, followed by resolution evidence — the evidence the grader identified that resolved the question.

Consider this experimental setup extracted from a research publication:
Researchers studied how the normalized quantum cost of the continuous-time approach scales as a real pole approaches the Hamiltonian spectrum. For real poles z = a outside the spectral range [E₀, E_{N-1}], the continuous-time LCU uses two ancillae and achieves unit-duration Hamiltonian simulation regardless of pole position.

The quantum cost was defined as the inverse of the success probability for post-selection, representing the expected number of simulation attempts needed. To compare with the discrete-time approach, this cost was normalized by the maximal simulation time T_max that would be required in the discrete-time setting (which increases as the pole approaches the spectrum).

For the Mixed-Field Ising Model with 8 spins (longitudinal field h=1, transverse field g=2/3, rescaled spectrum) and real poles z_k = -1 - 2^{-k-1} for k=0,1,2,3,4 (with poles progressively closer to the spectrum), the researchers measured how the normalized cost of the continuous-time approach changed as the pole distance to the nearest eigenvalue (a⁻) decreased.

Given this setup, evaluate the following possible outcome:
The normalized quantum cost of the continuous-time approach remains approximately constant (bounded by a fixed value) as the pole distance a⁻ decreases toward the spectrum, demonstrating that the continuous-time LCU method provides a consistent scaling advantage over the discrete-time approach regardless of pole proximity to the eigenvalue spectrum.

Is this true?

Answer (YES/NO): NO